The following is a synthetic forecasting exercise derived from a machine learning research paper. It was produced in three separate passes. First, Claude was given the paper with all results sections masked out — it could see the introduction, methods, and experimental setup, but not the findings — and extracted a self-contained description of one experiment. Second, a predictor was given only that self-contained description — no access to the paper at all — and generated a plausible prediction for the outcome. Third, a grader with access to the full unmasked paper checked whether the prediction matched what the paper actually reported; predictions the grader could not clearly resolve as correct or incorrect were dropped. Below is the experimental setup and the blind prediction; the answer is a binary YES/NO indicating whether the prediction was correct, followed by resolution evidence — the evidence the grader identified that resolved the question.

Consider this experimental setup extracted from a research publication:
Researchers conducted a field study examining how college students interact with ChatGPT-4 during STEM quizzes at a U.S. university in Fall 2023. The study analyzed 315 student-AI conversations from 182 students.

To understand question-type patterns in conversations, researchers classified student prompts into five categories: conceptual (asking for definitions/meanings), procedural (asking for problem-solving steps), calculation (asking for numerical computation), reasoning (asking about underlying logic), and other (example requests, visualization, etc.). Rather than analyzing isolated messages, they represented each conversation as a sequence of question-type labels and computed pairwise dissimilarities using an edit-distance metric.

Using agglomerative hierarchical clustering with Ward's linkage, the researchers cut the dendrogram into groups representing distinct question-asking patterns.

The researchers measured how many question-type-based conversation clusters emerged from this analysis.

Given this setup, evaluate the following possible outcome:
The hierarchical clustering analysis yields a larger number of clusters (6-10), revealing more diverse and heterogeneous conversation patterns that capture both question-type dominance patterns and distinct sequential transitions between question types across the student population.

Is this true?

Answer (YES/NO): NO